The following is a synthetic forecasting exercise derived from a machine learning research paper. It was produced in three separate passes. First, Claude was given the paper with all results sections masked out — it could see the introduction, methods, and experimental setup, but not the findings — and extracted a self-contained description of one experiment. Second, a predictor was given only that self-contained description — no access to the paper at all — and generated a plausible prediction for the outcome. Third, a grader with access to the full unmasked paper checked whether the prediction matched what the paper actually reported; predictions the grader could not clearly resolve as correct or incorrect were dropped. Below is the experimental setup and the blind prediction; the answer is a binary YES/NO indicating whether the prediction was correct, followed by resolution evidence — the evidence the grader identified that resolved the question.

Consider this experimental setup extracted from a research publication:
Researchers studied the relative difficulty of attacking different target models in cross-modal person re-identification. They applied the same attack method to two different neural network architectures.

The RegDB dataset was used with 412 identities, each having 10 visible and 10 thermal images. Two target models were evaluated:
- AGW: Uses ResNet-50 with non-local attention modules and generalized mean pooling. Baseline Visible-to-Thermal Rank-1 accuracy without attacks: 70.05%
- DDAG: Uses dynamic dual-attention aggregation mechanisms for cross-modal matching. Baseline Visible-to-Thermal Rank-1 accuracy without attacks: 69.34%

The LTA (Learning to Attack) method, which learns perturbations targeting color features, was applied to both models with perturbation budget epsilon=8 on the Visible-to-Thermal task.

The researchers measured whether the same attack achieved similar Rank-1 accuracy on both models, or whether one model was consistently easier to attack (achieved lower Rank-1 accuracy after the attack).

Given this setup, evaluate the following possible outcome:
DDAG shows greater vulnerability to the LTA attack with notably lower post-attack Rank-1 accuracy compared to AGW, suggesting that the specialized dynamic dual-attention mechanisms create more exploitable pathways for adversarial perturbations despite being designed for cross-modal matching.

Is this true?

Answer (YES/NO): NO